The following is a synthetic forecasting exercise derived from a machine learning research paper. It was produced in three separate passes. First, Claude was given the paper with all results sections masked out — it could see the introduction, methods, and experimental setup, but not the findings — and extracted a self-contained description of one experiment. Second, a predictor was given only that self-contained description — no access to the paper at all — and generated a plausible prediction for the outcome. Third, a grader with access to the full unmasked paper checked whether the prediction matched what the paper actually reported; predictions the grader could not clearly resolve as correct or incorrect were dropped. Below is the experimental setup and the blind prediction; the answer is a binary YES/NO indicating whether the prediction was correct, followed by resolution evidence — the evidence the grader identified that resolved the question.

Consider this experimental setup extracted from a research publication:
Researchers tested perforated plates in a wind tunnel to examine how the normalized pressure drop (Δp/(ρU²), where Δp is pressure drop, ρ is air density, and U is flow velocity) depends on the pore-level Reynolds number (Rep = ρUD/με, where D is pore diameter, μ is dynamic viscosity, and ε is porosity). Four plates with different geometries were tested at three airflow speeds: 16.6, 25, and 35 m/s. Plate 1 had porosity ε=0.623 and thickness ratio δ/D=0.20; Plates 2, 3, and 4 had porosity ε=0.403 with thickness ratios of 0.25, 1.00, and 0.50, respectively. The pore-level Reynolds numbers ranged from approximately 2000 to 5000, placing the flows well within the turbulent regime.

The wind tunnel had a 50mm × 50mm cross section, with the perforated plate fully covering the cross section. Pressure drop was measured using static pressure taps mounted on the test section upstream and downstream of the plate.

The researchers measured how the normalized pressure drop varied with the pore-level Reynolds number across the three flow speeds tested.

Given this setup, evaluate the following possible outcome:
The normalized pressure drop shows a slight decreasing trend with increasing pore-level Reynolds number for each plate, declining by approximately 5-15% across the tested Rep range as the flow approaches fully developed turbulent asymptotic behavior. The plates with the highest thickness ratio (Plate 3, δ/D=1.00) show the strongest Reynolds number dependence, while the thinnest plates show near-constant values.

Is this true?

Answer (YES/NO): NO